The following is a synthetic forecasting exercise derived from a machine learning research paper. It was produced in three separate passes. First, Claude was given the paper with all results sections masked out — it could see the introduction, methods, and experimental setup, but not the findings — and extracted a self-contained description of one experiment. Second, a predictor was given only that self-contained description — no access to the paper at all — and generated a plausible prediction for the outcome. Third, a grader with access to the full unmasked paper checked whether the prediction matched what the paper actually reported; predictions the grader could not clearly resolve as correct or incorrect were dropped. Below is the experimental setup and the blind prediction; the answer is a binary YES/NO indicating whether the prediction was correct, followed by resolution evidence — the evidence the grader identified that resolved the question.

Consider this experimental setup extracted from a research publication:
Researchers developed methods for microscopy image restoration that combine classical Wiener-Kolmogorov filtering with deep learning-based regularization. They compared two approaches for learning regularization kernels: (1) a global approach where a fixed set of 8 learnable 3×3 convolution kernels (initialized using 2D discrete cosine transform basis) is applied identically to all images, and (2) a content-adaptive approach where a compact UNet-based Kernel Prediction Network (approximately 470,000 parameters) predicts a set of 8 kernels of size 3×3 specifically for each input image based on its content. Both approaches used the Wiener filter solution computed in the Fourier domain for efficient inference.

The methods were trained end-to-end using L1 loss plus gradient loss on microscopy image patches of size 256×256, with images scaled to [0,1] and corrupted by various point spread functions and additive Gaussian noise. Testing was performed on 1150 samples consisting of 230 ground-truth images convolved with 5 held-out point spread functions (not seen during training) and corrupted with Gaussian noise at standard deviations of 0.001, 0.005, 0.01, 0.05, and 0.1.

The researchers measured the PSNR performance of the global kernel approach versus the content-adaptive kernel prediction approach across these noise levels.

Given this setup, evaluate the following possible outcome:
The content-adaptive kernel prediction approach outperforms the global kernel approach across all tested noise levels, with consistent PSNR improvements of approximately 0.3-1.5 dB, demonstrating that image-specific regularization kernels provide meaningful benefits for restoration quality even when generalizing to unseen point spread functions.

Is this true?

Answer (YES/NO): NO